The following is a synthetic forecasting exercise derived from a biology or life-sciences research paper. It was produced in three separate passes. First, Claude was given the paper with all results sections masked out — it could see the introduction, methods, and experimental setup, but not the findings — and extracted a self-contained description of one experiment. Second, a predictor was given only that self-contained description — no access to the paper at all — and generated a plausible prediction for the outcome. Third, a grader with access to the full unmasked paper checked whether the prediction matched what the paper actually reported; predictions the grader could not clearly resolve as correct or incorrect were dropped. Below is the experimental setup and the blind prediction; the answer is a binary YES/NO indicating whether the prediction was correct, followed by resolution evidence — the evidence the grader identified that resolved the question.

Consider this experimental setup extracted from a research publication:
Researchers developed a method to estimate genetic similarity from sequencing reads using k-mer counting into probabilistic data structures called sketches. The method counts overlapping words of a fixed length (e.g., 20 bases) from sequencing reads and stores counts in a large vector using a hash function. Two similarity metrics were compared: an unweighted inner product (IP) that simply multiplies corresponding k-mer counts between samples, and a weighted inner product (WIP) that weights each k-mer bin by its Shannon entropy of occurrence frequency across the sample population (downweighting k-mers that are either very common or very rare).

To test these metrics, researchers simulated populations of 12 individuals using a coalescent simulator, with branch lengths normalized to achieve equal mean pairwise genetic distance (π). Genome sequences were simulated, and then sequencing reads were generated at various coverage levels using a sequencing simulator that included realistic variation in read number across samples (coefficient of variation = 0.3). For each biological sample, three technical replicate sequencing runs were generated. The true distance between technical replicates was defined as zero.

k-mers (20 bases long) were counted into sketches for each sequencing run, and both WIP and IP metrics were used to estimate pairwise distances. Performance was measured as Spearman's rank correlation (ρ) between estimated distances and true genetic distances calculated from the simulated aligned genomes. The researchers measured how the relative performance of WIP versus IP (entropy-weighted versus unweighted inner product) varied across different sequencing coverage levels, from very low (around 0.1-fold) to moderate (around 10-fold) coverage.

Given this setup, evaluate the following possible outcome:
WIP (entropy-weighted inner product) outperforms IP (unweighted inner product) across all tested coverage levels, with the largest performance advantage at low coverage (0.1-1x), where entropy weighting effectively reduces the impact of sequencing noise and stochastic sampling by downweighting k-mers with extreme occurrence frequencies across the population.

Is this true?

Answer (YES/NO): NO